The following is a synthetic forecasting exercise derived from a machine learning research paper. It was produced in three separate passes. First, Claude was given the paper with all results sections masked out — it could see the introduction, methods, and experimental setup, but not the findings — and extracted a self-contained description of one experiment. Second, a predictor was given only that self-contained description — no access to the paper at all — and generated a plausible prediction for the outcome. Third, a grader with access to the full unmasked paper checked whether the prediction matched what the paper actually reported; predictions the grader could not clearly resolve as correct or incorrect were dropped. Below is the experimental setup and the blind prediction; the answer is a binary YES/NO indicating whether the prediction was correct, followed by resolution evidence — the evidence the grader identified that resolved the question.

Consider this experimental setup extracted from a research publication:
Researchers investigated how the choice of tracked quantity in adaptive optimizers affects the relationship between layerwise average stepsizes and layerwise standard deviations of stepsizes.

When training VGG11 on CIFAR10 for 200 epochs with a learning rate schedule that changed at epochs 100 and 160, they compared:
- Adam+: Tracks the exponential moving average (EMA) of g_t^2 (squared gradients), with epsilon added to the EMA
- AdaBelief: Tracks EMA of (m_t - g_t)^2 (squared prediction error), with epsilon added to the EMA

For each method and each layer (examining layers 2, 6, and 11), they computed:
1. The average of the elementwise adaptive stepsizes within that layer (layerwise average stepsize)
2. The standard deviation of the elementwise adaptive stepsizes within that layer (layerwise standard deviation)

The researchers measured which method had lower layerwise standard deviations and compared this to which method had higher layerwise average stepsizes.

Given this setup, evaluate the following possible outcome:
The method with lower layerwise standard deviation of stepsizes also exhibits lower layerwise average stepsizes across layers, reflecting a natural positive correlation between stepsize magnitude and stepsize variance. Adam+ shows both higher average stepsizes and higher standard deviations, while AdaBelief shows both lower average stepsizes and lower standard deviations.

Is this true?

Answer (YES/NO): NO